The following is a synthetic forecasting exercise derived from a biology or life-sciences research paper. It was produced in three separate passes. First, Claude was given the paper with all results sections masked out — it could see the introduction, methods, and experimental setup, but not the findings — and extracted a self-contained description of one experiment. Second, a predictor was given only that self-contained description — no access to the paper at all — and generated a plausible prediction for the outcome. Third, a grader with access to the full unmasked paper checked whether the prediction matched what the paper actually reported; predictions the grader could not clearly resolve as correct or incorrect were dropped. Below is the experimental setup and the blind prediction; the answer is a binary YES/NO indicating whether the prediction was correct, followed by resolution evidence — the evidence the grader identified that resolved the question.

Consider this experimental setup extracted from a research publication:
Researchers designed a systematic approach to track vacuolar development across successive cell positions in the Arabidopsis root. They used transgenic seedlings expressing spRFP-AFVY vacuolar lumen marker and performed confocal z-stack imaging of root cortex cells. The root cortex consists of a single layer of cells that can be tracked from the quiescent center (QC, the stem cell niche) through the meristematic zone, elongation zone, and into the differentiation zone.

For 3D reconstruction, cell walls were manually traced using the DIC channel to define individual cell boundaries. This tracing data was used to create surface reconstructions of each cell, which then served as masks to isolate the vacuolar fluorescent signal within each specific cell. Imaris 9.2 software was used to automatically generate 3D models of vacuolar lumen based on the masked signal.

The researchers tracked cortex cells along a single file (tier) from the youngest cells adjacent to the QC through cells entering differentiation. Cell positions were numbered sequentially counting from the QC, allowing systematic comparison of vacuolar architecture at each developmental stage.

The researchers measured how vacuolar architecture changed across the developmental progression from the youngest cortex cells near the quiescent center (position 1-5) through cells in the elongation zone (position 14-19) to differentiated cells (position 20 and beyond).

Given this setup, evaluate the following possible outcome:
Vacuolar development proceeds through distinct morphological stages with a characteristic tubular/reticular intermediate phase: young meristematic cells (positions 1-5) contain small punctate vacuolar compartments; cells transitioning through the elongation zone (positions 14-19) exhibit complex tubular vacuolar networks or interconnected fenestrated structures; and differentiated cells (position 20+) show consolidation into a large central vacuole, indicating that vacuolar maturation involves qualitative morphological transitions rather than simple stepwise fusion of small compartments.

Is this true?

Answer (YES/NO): NO